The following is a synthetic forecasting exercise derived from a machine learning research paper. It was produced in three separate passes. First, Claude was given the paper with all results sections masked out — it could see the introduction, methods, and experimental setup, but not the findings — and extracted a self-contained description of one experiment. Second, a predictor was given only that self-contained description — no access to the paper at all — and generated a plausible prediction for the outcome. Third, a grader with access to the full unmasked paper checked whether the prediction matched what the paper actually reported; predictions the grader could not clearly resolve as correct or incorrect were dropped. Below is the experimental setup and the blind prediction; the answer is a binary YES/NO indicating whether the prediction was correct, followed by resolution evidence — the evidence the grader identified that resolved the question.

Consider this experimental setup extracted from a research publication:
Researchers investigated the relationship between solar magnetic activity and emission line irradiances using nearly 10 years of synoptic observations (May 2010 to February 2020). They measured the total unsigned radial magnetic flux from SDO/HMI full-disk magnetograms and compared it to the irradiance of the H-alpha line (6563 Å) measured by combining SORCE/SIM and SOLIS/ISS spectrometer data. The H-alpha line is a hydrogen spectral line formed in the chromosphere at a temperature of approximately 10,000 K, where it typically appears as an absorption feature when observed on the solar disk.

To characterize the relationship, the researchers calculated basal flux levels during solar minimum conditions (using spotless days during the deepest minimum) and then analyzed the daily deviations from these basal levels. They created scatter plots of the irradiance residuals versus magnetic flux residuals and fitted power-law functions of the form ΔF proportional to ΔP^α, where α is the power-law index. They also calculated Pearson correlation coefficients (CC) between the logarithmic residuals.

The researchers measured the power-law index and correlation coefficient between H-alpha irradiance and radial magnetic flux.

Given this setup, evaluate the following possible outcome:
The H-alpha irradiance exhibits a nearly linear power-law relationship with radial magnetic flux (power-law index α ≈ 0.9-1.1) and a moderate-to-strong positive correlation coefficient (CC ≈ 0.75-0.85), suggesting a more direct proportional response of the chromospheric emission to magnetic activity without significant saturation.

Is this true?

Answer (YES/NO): NO